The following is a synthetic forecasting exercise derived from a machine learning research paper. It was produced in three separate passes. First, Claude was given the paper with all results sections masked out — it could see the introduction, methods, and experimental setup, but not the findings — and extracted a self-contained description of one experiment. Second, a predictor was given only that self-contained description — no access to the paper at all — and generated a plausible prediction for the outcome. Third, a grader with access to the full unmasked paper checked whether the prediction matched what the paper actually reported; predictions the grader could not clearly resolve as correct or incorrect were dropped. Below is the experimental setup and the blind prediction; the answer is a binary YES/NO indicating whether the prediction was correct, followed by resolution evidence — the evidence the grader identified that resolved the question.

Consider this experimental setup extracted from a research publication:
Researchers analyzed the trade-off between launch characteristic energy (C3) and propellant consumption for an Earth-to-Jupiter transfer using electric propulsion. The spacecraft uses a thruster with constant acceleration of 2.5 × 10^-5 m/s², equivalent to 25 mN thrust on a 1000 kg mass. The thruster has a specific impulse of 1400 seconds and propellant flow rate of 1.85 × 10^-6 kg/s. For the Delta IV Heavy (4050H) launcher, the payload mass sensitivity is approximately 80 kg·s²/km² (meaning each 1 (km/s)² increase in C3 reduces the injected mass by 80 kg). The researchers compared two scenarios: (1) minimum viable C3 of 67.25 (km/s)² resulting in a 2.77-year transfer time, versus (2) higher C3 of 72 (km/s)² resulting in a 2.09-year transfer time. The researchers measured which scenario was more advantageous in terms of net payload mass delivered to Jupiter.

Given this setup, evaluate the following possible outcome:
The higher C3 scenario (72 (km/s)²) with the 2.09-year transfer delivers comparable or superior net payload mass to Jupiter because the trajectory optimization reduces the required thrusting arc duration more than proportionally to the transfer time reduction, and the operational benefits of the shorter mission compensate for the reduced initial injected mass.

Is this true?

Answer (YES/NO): NO